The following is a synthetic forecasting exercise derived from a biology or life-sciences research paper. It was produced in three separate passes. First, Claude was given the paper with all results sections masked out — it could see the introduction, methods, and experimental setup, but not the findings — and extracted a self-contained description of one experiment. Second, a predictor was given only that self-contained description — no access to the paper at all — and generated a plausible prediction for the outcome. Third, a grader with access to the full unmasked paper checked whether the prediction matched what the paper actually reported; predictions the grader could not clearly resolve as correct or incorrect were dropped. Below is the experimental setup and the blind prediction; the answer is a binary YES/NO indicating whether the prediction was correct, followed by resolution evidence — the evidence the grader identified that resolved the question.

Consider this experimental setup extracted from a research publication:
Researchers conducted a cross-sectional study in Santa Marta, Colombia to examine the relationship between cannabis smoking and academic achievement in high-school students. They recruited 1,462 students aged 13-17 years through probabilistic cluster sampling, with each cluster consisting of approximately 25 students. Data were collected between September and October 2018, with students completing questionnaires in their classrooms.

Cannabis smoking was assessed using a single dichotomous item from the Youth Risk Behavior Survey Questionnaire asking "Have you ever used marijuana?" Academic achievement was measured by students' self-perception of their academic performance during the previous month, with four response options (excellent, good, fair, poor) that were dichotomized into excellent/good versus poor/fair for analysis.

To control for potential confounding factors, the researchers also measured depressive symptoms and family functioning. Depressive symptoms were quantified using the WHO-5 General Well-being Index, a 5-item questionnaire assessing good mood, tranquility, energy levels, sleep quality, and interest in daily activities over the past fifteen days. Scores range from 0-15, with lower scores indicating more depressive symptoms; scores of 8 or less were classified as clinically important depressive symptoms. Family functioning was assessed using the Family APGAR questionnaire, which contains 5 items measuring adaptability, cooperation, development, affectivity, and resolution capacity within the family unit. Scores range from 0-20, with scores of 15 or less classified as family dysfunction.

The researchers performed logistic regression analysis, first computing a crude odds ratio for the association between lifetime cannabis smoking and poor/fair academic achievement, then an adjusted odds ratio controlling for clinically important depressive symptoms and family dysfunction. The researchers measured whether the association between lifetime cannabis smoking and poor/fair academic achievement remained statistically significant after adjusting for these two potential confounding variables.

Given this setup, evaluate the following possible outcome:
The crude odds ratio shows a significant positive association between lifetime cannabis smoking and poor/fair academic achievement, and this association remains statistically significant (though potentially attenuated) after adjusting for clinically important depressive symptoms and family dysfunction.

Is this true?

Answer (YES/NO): YES